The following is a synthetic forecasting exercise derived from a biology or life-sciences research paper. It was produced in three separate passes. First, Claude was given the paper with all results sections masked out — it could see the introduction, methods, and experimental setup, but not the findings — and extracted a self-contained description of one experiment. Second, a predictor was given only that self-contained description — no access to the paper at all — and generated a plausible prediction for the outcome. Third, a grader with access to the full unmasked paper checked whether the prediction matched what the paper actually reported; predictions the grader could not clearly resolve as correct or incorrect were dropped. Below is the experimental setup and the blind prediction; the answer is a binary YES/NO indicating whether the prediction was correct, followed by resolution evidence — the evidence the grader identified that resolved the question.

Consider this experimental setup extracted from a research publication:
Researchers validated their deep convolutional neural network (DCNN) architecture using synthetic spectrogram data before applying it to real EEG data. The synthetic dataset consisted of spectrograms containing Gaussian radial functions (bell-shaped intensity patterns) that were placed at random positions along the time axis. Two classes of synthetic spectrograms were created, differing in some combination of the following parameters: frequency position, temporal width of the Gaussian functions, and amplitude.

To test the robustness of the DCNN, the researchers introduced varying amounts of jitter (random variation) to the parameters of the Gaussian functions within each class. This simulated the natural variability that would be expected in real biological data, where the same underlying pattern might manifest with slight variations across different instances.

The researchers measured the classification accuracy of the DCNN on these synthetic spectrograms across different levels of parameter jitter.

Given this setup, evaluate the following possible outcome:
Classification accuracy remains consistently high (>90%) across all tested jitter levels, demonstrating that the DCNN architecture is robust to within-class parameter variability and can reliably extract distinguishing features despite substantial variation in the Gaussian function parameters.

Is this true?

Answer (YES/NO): YES